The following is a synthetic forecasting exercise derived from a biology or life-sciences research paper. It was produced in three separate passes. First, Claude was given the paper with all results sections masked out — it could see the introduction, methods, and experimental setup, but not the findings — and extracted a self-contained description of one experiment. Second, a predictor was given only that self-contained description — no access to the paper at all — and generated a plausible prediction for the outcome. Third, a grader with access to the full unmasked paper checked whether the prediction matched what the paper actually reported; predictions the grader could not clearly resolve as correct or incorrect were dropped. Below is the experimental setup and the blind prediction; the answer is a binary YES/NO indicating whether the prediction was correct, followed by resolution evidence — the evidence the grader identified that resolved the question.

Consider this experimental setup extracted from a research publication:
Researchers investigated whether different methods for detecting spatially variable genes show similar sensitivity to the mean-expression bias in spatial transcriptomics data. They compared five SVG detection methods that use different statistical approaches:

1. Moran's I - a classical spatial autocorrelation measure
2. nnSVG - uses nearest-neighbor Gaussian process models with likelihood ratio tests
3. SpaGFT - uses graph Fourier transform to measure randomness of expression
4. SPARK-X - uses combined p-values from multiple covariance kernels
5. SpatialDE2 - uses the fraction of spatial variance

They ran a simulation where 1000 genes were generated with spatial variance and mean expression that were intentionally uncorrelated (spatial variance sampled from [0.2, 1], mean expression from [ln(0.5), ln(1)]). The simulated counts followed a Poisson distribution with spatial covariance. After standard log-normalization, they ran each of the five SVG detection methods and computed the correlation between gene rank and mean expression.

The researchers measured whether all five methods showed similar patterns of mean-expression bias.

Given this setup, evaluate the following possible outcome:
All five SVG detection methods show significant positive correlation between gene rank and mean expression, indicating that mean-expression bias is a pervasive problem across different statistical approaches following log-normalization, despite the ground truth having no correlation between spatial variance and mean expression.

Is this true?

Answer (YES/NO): NO